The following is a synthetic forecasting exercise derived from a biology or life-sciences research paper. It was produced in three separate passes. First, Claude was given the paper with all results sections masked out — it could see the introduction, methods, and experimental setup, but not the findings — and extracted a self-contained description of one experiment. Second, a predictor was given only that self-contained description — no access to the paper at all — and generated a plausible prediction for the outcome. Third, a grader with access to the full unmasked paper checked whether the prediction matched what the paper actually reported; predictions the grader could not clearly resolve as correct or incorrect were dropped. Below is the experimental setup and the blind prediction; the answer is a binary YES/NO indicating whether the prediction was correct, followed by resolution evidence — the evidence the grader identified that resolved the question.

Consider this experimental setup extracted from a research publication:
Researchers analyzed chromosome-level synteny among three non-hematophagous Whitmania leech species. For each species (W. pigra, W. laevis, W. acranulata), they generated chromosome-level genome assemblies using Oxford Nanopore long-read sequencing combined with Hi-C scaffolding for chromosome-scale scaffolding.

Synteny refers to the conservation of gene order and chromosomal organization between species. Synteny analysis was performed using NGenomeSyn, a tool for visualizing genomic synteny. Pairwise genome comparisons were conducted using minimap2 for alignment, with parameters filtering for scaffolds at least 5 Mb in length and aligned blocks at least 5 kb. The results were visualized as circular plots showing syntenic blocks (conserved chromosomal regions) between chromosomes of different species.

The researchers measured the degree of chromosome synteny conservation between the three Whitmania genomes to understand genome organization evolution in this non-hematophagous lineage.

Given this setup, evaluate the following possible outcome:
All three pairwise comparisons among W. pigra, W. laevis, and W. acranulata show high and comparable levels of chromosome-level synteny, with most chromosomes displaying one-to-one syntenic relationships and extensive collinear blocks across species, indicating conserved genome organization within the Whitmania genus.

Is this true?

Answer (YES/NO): NO